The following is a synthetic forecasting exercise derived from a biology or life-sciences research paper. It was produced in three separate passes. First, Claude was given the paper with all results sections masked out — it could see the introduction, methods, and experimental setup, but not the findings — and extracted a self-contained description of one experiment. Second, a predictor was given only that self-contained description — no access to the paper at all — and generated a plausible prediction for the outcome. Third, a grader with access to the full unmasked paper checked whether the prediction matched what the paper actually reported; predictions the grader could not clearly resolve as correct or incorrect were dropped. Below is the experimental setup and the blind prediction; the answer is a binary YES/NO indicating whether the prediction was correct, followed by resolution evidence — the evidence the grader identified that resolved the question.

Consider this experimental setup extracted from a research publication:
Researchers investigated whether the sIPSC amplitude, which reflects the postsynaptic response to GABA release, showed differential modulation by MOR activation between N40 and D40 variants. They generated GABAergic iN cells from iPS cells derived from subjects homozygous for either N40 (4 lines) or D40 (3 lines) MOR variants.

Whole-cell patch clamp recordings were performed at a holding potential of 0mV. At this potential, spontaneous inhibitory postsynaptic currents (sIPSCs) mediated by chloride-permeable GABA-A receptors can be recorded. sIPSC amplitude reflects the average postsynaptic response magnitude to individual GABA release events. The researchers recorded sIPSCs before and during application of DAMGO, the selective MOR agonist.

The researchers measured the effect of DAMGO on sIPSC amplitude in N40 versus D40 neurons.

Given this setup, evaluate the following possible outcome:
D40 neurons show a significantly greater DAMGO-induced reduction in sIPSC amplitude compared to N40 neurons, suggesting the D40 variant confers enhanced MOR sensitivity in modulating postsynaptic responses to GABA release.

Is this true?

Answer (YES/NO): NO